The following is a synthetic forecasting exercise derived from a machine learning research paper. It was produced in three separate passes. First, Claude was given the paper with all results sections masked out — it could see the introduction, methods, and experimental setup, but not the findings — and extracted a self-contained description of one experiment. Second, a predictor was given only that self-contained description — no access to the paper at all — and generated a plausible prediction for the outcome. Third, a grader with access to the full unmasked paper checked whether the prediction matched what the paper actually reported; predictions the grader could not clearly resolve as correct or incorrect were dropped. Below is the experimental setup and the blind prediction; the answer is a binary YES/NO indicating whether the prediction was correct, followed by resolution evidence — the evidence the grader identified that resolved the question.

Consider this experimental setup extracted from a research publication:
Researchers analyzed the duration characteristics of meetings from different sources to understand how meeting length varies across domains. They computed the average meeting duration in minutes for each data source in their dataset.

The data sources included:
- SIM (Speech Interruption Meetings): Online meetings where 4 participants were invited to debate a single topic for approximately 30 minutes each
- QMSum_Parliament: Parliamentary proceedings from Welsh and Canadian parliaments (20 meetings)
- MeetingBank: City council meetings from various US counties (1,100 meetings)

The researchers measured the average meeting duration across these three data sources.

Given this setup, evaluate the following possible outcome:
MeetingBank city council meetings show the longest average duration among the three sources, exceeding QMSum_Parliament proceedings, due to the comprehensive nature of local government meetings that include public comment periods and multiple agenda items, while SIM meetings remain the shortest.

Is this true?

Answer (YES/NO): YES